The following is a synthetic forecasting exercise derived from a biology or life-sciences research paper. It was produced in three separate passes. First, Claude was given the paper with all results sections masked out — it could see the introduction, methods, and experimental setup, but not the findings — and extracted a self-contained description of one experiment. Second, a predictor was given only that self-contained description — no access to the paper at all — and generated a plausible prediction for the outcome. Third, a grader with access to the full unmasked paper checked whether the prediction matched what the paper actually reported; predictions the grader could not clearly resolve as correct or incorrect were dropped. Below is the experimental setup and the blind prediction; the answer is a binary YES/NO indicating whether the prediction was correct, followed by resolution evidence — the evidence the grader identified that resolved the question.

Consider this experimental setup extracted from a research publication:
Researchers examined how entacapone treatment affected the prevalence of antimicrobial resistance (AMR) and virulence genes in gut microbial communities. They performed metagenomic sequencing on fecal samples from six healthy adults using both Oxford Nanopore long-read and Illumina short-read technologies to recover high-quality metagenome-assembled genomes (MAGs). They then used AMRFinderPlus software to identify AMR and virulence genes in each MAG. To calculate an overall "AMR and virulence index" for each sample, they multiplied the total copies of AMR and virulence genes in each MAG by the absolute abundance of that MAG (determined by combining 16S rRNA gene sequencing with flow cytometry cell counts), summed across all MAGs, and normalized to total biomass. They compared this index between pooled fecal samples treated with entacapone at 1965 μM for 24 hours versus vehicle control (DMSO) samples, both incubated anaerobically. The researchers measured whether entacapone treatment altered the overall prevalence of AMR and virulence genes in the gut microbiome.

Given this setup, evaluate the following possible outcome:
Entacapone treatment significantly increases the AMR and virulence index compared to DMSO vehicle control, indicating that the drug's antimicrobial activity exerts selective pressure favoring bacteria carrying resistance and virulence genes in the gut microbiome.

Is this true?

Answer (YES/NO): YES